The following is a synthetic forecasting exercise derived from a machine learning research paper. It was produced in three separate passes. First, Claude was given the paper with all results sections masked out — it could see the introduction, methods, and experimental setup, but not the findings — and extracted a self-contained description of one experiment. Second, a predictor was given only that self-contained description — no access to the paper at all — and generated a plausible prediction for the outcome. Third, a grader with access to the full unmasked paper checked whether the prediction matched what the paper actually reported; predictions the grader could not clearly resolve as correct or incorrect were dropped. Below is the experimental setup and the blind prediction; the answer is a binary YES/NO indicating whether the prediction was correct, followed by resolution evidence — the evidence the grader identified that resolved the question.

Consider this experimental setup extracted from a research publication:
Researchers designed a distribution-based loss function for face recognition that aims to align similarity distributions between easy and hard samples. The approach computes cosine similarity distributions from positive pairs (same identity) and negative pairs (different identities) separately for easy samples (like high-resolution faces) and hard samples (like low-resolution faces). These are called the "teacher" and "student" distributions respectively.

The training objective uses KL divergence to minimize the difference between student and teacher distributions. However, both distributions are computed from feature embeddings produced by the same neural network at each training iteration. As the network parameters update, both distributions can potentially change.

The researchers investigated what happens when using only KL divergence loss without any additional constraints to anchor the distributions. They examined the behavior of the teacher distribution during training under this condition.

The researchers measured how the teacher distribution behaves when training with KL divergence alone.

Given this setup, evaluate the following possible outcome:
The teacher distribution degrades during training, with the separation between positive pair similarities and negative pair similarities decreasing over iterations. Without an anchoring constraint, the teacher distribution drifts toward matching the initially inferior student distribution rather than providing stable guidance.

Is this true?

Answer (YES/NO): YES